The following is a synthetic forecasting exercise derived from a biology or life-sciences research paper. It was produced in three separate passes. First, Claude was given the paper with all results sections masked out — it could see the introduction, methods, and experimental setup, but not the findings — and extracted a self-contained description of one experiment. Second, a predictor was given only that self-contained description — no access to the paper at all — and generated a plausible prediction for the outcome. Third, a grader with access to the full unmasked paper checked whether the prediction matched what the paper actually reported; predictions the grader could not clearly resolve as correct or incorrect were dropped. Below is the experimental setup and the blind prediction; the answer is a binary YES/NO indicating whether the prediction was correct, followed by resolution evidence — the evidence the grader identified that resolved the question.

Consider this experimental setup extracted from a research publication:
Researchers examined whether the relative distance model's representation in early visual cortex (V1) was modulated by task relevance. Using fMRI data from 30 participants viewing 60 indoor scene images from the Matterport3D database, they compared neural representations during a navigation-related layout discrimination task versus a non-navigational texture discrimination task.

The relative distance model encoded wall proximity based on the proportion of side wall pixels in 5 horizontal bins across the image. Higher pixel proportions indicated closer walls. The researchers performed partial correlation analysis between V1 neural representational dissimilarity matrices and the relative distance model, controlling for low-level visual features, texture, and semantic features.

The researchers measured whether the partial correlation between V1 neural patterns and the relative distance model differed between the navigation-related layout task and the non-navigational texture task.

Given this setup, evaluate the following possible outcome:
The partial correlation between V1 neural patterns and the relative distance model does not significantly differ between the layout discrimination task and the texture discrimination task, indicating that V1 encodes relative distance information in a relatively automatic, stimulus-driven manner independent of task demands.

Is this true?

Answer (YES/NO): NO